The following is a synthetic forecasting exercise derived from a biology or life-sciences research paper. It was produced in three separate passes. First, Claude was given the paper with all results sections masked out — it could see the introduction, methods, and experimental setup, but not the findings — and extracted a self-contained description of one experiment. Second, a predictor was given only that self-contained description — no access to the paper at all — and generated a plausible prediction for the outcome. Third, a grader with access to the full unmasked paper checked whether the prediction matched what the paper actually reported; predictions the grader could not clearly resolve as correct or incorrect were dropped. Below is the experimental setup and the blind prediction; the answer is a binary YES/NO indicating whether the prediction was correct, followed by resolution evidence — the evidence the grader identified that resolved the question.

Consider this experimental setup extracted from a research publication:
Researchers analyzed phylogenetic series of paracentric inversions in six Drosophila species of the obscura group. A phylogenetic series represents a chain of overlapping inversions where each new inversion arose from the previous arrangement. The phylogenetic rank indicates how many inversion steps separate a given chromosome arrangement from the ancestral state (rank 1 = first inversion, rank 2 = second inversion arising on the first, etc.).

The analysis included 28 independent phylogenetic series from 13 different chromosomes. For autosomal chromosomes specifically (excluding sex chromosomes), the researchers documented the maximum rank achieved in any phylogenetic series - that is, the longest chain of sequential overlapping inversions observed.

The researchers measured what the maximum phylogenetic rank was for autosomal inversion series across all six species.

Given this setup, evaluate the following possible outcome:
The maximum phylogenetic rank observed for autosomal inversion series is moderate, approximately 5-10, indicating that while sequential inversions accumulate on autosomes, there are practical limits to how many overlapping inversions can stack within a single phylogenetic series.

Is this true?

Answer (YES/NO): NO